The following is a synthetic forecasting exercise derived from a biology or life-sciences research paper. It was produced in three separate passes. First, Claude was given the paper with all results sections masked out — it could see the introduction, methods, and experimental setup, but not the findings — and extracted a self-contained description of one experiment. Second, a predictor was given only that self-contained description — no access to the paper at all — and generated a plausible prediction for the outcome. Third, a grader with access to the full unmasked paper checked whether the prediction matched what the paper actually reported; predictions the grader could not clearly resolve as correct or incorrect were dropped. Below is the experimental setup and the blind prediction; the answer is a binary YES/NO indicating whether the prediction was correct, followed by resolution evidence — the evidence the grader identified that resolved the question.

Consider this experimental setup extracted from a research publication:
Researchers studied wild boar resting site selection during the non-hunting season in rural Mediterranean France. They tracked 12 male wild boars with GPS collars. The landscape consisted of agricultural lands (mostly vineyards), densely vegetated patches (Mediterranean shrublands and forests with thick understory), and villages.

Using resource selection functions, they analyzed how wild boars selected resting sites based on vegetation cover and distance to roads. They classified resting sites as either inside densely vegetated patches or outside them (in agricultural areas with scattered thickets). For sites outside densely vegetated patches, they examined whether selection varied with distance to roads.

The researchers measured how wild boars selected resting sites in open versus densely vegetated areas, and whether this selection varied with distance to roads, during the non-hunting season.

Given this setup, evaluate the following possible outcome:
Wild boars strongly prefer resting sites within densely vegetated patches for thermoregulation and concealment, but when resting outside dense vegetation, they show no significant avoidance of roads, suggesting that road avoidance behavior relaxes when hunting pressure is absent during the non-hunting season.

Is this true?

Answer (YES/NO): NO